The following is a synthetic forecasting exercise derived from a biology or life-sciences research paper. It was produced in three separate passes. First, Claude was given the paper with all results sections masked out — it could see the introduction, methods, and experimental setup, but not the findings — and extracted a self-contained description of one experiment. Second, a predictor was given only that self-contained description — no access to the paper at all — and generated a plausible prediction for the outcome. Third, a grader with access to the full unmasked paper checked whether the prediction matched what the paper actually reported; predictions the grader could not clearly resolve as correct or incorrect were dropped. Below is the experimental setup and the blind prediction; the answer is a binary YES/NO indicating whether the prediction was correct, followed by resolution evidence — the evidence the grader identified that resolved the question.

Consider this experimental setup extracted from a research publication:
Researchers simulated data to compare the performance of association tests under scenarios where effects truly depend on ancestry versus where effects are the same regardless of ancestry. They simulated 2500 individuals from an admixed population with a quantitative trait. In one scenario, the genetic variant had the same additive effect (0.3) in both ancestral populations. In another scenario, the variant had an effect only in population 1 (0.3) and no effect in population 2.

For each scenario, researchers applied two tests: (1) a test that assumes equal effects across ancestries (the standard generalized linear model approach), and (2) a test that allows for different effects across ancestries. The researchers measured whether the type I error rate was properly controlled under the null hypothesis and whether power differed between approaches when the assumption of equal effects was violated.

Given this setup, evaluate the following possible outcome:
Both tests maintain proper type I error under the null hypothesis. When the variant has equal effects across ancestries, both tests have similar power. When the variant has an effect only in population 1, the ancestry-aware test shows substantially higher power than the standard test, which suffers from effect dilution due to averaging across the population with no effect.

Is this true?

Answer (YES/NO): YES